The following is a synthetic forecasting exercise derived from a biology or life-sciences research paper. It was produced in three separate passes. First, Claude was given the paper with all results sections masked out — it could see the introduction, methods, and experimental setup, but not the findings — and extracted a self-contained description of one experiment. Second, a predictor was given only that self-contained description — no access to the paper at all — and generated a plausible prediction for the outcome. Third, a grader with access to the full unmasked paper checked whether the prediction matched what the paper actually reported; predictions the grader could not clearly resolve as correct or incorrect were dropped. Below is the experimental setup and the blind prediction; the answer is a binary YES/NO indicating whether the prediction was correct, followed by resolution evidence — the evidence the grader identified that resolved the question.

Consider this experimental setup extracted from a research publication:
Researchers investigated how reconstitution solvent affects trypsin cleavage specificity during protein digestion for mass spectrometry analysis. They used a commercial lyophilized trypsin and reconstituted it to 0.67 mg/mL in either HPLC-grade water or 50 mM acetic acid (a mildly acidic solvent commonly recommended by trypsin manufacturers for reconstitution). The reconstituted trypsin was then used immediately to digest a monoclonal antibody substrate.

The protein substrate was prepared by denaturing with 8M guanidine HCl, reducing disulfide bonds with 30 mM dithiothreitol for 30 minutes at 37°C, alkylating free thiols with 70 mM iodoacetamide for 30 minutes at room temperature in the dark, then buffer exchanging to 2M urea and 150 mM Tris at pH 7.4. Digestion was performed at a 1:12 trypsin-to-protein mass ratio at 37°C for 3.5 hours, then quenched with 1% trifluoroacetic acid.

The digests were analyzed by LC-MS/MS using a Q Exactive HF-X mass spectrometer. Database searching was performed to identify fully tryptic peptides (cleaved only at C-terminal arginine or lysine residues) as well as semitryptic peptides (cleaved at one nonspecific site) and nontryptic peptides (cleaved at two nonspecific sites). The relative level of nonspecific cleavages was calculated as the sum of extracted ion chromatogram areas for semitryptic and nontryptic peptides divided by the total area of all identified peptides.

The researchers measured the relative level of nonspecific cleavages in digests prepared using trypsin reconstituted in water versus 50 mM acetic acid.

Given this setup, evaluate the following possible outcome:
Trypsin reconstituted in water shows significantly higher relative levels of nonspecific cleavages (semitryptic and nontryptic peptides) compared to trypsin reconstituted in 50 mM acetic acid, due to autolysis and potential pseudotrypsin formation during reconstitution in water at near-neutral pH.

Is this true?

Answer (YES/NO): NO